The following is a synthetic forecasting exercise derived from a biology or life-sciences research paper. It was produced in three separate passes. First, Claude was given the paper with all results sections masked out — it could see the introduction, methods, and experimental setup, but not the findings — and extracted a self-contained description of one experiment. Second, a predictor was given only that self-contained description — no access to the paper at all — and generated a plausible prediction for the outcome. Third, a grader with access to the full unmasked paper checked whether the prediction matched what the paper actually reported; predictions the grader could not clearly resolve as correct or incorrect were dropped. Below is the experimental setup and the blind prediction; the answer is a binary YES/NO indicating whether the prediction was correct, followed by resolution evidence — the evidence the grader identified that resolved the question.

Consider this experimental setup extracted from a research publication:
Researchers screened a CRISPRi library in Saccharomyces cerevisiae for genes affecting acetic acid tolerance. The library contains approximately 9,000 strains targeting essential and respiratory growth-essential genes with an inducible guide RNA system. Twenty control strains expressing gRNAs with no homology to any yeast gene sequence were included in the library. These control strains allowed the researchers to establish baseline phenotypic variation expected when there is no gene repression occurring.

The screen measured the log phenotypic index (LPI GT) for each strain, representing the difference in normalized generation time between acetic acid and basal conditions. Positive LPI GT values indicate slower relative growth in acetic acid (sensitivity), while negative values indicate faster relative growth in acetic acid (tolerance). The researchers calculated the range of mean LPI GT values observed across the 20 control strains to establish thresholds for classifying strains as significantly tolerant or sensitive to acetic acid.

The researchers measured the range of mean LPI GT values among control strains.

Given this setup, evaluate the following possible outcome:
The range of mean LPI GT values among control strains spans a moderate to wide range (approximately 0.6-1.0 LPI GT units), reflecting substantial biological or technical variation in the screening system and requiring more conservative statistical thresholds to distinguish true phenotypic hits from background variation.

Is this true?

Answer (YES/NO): NO